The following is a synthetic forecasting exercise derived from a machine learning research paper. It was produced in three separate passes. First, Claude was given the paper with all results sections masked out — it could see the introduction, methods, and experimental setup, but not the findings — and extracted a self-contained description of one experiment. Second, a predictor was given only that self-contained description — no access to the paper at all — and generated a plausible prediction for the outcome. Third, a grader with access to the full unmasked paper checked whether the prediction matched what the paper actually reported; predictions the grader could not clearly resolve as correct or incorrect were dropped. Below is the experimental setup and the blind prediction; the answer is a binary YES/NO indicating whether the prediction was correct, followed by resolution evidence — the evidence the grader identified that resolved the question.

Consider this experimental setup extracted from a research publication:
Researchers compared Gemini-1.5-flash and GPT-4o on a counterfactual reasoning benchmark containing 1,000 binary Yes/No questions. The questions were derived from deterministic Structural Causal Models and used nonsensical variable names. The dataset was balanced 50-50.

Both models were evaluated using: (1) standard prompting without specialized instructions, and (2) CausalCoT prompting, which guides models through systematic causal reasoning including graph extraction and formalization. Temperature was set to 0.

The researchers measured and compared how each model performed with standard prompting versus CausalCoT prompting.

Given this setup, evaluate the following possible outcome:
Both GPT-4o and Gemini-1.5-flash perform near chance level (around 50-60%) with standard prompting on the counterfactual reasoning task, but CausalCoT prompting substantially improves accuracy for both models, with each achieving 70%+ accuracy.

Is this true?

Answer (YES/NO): NO